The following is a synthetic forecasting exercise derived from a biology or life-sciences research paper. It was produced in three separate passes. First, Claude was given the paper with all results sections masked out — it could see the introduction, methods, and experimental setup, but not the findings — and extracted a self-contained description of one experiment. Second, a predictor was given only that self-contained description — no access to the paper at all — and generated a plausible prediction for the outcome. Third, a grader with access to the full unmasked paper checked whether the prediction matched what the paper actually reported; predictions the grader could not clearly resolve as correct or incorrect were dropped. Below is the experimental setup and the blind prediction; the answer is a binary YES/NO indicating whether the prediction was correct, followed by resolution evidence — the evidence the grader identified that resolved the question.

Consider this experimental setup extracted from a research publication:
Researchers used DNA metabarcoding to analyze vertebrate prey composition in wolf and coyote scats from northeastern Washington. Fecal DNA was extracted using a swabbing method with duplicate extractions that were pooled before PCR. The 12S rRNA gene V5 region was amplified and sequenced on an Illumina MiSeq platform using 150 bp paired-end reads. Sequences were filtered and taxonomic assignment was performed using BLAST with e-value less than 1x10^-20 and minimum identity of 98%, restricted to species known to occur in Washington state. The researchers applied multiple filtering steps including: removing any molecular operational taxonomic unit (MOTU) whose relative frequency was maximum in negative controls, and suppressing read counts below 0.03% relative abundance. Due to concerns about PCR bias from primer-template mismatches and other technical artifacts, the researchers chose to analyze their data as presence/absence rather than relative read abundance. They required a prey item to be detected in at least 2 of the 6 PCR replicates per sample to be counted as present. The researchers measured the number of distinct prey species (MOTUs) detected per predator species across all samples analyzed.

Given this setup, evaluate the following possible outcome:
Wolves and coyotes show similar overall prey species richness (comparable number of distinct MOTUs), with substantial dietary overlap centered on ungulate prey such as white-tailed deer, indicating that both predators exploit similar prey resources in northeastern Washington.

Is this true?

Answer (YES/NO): NO